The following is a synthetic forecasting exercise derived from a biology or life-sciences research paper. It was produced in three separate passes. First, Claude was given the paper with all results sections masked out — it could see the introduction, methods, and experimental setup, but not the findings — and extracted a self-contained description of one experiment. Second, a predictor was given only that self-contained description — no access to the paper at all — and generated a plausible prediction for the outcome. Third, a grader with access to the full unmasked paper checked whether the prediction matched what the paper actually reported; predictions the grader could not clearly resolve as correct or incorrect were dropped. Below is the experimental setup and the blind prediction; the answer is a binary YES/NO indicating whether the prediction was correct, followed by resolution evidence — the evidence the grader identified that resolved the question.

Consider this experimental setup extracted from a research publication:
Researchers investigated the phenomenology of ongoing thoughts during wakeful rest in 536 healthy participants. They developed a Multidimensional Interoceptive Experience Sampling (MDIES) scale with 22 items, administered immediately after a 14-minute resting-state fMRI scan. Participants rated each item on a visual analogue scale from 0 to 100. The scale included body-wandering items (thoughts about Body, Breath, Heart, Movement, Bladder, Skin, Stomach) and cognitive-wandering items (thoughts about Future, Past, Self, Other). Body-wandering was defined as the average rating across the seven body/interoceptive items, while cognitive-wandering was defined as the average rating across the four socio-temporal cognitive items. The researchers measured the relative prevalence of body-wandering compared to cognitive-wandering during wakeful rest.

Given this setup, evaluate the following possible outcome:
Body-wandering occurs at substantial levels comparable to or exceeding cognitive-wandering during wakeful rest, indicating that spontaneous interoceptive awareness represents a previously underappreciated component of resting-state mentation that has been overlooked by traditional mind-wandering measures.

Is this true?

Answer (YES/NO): NO